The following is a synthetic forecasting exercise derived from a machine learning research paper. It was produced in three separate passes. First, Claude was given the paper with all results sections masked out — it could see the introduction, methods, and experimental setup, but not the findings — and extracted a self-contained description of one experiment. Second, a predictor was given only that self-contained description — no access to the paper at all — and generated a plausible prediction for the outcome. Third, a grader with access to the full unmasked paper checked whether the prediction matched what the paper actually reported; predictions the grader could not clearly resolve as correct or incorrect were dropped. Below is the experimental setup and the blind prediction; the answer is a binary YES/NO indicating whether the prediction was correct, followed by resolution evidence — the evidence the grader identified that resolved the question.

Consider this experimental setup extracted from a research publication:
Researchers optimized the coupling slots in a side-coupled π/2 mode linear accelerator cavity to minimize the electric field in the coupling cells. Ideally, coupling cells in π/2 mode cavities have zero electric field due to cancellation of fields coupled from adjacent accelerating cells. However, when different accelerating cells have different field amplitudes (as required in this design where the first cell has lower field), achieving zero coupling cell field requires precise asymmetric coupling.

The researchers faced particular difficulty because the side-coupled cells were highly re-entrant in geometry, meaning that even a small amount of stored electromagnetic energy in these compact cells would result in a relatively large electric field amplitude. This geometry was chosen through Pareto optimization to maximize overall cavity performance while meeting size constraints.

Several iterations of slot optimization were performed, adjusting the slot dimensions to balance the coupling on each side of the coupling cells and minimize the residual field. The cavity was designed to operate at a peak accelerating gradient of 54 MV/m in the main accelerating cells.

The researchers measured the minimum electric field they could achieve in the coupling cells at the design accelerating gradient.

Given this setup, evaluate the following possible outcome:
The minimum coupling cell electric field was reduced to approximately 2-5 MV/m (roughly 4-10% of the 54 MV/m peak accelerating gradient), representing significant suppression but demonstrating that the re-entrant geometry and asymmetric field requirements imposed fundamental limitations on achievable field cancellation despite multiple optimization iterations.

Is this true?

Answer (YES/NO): NO